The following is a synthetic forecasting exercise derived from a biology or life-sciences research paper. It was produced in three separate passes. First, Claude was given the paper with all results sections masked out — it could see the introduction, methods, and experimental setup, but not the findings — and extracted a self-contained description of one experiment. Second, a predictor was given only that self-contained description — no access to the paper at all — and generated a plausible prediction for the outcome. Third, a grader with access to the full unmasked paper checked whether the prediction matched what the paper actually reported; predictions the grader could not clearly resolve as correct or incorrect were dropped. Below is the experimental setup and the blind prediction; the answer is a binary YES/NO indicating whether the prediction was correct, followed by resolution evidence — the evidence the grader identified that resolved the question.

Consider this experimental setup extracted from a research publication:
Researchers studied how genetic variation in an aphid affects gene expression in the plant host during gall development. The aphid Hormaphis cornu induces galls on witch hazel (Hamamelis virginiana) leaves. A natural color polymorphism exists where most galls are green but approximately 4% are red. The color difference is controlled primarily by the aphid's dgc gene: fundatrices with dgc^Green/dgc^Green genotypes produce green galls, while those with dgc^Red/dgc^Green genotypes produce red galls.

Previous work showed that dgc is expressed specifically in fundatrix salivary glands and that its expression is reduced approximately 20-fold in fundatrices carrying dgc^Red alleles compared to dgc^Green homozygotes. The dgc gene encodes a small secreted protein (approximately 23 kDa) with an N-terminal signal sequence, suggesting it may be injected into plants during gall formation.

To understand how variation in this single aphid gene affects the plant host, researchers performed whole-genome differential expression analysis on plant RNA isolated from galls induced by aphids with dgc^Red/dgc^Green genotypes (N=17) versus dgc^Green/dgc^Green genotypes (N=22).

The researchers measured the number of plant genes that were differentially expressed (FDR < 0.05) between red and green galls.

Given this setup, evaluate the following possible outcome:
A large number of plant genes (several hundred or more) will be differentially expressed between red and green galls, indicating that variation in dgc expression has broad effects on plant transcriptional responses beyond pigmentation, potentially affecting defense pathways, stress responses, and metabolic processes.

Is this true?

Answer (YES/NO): NO